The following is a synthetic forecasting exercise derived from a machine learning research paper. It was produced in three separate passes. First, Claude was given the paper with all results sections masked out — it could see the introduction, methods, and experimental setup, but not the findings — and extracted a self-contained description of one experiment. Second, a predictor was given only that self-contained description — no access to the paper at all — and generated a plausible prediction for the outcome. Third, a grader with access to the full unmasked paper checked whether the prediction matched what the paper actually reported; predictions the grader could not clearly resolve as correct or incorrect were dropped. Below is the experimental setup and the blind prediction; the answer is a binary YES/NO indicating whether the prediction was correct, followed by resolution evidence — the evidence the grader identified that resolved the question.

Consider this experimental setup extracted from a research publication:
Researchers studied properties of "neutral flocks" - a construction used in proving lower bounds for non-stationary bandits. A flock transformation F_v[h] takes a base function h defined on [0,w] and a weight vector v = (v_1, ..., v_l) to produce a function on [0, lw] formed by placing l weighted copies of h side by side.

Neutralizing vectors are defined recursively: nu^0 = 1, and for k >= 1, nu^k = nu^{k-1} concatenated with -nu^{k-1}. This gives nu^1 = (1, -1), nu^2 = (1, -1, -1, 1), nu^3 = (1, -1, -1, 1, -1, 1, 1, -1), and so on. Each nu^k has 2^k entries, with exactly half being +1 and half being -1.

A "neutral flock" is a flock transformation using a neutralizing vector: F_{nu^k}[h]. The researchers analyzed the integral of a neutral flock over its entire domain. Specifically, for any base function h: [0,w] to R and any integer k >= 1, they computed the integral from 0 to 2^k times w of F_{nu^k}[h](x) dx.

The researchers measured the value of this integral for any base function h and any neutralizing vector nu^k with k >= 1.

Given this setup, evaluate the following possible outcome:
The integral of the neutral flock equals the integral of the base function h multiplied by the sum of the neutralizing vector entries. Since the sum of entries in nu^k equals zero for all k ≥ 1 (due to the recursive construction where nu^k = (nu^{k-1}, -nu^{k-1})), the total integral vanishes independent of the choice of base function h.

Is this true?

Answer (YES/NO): YES